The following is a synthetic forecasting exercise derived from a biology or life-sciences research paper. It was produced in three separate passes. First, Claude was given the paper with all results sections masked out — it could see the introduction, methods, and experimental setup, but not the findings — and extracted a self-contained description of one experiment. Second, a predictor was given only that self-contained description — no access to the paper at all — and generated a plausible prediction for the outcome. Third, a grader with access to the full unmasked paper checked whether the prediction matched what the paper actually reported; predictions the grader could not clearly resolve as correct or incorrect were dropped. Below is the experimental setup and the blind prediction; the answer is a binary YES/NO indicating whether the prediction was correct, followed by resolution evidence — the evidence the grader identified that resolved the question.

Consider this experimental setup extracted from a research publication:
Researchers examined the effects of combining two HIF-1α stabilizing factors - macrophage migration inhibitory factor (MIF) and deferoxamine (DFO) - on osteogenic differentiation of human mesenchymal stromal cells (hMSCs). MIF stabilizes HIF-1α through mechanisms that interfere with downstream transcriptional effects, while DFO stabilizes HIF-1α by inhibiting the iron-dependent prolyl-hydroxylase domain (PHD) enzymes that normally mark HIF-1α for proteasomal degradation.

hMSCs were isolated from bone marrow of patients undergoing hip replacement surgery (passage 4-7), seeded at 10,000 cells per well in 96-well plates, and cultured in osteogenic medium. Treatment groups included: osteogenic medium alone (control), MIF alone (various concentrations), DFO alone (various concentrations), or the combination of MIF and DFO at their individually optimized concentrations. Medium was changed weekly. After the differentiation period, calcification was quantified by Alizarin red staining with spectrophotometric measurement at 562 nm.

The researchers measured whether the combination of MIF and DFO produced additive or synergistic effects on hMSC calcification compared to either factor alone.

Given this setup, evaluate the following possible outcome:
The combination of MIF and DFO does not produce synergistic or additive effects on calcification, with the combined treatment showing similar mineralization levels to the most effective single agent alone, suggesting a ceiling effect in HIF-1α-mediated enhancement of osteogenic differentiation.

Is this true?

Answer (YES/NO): NO